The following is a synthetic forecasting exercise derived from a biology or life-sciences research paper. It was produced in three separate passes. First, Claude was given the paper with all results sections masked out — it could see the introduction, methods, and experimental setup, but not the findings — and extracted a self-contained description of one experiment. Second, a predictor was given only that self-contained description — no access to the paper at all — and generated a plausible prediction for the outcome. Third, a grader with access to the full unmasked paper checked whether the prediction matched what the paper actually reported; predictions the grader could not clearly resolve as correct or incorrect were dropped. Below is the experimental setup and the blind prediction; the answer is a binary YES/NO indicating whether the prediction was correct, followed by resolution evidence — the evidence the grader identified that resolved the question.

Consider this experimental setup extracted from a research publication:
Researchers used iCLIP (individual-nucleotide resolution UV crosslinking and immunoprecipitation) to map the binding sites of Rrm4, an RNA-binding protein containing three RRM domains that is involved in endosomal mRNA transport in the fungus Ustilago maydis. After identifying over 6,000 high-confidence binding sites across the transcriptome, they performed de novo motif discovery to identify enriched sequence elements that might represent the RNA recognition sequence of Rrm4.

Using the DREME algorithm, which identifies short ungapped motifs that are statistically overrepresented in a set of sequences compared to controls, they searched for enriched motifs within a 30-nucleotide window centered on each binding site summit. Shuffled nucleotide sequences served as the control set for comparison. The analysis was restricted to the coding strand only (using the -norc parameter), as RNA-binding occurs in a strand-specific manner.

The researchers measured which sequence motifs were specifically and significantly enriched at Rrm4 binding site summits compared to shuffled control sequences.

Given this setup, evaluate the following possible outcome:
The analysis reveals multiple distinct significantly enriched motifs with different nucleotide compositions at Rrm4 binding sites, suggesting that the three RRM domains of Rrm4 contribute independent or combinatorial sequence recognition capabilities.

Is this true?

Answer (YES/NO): NO